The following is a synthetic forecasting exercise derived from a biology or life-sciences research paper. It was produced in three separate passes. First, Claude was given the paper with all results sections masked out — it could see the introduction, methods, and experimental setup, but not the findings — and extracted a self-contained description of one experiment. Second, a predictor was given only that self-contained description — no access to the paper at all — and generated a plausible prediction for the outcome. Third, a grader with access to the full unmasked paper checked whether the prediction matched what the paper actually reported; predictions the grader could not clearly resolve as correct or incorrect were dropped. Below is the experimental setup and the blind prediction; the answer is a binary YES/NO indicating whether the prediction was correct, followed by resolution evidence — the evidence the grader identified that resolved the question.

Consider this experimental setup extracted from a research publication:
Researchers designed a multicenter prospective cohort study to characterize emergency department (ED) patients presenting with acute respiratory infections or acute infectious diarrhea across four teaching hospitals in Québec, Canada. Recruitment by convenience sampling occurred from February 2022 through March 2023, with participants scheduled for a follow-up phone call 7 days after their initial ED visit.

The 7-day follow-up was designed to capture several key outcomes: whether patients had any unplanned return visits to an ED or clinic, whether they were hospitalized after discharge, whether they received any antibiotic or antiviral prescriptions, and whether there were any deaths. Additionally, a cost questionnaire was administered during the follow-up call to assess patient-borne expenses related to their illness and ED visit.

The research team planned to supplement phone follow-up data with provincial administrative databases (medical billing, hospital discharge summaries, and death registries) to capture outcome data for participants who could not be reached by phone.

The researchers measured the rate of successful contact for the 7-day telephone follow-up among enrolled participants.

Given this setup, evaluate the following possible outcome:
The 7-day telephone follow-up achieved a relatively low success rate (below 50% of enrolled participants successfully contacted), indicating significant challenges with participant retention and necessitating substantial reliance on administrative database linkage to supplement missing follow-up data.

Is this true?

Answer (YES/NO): NO